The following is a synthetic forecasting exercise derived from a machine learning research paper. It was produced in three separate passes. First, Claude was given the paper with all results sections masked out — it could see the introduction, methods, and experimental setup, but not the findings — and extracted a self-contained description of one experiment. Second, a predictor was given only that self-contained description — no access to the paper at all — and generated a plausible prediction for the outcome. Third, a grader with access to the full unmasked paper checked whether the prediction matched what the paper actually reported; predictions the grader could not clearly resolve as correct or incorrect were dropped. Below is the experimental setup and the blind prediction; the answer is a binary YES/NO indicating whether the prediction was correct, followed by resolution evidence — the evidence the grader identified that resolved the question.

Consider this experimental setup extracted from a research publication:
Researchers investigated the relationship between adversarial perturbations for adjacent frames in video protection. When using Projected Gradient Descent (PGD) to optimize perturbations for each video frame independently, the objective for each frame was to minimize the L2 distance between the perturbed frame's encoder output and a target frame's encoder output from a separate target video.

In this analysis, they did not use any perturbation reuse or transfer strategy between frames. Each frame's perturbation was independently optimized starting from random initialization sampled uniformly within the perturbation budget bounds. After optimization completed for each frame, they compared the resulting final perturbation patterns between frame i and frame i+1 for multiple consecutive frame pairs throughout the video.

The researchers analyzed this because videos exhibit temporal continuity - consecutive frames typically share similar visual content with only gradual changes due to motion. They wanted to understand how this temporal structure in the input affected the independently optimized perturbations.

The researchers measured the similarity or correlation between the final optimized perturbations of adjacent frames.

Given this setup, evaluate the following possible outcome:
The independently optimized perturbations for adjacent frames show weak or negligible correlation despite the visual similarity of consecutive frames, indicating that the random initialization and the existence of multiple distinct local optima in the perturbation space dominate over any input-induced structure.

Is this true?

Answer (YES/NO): NO